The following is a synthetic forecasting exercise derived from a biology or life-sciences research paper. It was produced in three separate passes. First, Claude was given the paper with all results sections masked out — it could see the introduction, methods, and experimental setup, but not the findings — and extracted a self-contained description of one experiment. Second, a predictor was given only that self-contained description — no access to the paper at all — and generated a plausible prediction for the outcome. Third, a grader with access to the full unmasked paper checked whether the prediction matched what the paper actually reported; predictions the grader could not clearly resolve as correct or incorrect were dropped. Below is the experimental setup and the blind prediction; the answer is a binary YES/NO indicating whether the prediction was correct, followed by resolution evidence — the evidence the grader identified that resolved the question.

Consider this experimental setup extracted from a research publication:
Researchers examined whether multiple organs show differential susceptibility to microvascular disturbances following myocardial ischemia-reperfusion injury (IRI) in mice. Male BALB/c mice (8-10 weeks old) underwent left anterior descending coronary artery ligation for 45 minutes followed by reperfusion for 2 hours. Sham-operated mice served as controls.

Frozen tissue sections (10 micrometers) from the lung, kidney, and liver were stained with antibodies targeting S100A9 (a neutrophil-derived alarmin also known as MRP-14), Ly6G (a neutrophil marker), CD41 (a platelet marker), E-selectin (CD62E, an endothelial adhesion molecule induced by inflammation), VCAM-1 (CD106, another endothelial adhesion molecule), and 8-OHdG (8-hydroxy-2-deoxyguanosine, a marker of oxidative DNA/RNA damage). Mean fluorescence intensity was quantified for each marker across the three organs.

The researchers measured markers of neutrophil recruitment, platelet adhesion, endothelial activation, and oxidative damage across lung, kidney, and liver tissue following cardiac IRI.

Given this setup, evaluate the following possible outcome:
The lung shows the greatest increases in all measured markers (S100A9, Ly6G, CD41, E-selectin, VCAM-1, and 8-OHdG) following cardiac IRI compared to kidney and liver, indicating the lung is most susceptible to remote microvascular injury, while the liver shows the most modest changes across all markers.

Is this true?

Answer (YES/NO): NO